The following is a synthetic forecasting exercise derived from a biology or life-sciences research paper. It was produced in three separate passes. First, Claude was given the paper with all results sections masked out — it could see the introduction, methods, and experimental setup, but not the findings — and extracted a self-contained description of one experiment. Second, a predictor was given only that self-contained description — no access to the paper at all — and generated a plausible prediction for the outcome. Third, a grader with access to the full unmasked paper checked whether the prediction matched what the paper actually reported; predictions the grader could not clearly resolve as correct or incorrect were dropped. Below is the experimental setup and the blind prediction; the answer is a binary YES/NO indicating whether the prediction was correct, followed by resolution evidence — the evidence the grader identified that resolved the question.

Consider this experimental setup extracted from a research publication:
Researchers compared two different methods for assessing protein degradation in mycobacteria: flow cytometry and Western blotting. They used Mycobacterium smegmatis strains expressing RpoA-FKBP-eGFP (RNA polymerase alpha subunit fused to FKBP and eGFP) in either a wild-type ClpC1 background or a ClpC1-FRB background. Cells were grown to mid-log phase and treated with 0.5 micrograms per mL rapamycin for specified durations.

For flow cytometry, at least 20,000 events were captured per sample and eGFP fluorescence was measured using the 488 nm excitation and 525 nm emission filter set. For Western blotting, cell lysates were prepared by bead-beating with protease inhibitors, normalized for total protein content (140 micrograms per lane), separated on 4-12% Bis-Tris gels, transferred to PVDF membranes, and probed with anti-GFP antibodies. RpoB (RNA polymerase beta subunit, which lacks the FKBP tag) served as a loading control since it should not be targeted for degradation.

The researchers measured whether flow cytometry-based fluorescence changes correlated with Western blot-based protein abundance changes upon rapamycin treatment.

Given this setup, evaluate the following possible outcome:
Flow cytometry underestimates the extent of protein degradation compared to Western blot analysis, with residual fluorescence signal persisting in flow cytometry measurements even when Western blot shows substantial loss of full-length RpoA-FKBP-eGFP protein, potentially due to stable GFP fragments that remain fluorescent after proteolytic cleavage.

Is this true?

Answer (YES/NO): NO